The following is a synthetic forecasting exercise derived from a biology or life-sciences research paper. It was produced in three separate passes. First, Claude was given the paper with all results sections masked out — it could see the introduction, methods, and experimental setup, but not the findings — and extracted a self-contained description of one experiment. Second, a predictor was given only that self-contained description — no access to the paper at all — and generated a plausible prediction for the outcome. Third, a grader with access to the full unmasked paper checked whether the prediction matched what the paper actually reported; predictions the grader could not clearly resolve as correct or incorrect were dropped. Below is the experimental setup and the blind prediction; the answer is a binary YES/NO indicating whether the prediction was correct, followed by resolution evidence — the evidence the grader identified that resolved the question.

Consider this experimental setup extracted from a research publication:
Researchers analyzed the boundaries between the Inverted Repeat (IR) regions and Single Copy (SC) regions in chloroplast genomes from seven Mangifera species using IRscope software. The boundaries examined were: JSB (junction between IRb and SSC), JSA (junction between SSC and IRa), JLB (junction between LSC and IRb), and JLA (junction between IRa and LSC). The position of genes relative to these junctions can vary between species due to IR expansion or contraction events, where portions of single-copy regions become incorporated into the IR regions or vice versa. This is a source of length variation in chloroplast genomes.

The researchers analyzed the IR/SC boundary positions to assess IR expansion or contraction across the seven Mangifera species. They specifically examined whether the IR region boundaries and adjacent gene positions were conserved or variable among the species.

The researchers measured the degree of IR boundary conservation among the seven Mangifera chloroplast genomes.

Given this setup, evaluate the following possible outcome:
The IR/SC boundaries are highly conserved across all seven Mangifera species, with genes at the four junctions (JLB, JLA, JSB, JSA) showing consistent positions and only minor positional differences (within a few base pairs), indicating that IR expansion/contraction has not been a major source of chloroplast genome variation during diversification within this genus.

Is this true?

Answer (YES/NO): NO